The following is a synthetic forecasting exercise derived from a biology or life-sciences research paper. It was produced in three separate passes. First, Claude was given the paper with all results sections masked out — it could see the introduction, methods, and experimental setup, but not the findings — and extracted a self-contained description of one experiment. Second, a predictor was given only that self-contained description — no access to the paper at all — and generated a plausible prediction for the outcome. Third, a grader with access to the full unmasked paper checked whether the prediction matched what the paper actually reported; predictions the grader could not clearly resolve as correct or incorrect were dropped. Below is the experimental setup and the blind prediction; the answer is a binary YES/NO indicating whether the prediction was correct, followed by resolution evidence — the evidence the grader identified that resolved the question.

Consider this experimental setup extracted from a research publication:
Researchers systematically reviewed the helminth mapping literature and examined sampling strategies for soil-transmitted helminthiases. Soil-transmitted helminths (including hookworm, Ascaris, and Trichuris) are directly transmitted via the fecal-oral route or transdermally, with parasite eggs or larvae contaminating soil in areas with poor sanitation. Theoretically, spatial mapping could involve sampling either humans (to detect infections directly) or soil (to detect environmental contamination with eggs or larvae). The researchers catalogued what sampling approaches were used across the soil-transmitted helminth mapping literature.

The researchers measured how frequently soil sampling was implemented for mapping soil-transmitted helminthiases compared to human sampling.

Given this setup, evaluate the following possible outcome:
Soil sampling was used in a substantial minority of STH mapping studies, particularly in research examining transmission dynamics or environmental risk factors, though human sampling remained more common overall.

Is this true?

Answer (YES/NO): NO